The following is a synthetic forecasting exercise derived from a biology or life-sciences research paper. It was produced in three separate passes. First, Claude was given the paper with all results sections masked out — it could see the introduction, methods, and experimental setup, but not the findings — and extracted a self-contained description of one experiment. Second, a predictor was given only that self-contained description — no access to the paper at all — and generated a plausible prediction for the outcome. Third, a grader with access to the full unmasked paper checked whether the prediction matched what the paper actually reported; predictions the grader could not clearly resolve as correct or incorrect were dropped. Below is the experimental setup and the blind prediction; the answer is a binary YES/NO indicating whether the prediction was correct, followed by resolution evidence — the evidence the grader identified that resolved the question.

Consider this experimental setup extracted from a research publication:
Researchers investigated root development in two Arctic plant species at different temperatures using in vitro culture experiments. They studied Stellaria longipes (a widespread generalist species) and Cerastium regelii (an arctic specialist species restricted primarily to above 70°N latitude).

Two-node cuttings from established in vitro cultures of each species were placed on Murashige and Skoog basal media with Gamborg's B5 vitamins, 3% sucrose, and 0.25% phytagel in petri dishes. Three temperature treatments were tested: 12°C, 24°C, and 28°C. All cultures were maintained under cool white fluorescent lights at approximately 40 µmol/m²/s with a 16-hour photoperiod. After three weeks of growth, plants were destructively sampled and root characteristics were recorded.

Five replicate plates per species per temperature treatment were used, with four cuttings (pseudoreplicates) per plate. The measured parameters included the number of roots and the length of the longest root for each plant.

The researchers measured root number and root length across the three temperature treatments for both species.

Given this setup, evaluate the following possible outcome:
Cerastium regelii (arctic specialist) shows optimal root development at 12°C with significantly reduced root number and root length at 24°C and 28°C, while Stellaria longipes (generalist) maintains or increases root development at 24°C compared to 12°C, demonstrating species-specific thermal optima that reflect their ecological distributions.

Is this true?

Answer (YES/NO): NO